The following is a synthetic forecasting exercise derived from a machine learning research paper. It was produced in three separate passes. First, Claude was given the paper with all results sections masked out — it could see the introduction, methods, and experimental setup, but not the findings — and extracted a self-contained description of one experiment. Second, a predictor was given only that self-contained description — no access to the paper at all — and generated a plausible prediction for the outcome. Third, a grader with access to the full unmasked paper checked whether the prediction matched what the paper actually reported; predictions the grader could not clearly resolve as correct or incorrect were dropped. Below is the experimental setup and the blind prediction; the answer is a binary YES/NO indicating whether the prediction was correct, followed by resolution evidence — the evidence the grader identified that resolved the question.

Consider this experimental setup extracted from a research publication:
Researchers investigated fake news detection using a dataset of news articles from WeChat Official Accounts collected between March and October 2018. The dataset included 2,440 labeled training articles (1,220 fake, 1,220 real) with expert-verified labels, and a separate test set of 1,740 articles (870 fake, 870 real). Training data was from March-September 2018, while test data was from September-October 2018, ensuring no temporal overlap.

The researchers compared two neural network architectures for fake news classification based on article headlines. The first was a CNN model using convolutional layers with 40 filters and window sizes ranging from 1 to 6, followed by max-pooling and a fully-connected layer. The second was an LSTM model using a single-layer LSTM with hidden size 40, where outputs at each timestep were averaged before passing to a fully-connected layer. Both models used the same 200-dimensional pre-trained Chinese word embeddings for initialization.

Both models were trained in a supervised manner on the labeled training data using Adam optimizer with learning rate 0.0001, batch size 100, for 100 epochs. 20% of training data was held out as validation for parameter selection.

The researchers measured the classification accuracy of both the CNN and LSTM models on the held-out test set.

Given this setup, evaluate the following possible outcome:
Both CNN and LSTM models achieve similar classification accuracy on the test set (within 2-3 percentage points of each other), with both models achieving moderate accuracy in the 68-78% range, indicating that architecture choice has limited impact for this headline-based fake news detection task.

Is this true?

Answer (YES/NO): YES